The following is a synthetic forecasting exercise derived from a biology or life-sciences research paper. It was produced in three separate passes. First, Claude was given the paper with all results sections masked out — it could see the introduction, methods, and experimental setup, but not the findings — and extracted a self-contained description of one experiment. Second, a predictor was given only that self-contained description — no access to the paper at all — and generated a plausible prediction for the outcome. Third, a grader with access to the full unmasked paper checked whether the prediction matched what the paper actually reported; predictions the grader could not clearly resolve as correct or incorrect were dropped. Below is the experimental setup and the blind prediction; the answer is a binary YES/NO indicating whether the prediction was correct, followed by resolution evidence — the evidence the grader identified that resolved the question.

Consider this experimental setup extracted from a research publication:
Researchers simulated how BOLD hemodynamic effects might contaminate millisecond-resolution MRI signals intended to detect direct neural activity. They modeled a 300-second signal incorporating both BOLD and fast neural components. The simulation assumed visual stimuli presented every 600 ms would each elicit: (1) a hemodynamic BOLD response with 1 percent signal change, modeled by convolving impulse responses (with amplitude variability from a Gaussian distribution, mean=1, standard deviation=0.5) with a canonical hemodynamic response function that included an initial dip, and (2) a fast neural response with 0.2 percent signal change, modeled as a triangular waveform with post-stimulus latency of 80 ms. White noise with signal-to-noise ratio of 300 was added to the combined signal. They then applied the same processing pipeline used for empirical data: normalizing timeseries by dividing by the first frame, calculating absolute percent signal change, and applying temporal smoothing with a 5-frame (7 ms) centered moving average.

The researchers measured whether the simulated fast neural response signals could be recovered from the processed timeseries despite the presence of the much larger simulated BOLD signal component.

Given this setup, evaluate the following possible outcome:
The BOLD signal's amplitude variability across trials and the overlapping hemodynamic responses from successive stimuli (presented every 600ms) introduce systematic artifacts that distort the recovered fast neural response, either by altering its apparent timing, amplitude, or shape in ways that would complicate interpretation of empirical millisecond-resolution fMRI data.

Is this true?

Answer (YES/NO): NO